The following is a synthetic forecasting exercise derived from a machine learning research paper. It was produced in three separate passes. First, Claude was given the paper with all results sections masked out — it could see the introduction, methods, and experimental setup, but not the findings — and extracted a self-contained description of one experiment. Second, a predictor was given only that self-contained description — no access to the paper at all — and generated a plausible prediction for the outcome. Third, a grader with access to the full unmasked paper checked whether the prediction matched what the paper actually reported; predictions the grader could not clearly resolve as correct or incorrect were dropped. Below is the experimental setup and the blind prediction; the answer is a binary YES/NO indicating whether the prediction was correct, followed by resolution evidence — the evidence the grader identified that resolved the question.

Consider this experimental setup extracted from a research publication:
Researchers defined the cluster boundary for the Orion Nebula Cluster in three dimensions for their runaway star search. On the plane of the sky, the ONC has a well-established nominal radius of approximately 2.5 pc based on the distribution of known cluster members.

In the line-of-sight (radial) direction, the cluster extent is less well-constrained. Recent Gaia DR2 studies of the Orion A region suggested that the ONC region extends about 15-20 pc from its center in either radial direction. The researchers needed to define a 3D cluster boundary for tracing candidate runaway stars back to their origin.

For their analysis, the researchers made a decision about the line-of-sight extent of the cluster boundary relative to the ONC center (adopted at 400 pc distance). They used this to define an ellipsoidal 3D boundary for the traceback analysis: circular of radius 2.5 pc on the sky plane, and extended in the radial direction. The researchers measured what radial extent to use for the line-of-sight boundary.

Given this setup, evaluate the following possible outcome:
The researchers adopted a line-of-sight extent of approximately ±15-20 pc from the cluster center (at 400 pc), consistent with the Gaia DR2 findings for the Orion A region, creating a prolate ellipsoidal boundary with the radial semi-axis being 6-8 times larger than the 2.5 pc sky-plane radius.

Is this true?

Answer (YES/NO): YES